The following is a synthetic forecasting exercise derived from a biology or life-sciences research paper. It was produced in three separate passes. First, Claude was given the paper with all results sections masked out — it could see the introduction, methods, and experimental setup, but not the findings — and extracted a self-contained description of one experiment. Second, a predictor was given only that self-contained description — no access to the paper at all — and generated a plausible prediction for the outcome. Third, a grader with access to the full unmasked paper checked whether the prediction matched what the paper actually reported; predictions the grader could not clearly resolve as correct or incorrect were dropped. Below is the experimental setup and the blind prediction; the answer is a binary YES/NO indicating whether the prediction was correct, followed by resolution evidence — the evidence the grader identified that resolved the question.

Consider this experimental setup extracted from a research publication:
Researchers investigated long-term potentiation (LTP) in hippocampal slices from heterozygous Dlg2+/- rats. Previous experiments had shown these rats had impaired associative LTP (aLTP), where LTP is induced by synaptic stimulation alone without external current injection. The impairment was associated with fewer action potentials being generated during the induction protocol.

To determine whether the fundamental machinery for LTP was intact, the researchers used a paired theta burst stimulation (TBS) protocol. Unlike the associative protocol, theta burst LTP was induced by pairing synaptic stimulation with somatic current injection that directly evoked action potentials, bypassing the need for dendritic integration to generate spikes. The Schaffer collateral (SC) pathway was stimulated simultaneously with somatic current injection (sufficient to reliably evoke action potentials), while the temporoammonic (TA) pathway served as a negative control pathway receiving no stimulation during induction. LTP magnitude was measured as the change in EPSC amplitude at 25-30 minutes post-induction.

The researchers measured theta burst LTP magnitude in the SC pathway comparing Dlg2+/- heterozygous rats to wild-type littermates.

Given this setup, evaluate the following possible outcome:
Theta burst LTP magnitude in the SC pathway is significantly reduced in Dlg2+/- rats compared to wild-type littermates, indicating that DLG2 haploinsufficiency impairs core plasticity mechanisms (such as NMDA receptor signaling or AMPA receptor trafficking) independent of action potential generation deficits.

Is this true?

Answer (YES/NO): NO